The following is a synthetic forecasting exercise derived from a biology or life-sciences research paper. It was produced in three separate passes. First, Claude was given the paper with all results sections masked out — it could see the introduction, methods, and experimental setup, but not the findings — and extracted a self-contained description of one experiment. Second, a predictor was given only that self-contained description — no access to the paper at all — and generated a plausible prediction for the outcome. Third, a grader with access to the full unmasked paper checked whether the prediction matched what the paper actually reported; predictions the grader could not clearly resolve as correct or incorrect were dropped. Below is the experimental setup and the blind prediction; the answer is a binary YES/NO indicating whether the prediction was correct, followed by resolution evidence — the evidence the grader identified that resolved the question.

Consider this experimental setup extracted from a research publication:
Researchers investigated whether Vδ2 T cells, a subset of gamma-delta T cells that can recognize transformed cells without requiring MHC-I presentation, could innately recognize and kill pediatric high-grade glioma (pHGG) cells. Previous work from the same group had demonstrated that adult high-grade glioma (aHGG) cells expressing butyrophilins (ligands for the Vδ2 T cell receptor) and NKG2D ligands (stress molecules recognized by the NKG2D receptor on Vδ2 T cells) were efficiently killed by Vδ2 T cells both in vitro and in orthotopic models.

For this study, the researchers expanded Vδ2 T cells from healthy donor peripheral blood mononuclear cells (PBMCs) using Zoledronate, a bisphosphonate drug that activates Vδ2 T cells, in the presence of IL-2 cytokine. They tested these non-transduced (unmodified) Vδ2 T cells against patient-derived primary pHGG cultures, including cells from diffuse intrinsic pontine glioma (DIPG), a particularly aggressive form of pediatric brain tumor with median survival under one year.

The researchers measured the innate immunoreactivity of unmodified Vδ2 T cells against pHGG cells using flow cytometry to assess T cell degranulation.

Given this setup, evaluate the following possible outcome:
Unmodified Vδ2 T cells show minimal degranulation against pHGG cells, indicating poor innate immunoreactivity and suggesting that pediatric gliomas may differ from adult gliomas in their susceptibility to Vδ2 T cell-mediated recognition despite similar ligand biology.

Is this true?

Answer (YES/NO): NO